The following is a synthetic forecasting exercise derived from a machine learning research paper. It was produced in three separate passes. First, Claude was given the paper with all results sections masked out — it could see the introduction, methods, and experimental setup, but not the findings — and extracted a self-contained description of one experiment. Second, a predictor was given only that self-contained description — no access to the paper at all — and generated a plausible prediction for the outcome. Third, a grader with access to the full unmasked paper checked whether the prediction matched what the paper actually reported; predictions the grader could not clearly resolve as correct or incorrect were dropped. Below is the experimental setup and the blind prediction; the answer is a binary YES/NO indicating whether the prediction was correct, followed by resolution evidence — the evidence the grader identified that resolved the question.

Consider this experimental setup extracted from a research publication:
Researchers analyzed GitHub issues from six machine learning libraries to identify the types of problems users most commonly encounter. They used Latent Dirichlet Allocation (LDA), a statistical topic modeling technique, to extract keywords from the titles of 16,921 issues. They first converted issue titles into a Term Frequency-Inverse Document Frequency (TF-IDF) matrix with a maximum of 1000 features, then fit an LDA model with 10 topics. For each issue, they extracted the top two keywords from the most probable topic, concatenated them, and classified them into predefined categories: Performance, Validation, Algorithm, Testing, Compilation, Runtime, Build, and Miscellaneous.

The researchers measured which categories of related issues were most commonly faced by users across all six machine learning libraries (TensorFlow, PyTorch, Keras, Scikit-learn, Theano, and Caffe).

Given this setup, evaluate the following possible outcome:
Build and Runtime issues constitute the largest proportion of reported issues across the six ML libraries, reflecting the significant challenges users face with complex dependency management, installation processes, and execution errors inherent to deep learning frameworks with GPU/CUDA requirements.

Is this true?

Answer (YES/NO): NO